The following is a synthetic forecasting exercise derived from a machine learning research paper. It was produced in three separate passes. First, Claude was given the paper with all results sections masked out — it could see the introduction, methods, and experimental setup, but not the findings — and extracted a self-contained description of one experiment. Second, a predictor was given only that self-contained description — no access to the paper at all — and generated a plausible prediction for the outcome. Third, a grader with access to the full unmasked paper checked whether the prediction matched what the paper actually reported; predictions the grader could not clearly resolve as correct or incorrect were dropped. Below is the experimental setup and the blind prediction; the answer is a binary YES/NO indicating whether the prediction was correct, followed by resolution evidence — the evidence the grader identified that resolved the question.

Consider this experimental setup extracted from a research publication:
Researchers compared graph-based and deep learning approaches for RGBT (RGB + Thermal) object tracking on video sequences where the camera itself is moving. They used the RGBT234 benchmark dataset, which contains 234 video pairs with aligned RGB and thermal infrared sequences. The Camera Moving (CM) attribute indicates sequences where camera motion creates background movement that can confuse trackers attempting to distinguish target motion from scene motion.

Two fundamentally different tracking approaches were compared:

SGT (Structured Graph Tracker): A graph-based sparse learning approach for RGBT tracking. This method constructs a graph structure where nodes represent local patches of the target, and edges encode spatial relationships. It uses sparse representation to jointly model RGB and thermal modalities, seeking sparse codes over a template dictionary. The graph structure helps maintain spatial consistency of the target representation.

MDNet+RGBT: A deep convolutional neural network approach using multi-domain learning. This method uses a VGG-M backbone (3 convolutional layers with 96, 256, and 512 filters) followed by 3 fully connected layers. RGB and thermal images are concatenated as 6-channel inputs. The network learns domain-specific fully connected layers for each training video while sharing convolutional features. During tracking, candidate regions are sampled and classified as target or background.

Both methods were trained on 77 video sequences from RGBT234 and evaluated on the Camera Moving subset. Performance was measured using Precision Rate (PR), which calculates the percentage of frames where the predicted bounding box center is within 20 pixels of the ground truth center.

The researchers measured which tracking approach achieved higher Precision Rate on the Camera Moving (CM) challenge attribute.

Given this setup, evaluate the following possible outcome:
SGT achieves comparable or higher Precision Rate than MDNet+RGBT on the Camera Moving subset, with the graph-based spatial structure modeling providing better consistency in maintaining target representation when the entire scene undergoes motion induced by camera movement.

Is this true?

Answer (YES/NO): YES